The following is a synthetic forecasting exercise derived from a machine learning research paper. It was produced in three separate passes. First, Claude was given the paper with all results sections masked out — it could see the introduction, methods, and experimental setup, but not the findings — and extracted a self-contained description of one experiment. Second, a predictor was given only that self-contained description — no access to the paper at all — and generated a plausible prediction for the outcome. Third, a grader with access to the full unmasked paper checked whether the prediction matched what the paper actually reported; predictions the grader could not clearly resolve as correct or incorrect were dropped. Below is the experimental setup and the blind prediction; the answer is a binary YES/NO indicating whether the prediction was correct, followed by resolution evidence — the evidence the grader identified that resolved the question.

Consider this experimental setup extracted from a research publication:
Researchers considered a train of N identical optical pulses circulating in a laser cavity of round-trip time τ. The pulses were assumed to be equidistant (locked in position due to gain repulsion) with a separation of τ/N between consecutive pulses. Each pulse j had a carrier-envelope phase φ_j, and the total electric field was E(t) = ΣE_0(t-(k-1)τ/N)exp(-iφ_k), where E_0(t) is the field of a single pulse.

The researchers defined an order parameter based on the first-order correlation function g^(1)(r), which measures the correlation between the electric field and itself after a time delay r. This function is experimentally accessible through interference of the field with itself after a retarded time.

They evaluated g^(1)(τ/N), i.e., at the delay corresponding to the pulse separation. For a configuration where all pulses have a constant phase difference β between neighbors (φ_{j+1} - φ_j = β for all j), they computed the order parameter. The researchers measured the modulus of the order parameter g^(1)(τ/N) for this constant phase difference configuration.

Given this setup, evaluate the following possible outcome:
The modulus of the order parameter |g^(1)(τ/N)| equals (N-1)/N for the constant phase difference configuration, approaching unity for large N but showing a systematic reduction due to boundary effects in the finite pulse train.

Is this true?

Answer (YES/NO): NO